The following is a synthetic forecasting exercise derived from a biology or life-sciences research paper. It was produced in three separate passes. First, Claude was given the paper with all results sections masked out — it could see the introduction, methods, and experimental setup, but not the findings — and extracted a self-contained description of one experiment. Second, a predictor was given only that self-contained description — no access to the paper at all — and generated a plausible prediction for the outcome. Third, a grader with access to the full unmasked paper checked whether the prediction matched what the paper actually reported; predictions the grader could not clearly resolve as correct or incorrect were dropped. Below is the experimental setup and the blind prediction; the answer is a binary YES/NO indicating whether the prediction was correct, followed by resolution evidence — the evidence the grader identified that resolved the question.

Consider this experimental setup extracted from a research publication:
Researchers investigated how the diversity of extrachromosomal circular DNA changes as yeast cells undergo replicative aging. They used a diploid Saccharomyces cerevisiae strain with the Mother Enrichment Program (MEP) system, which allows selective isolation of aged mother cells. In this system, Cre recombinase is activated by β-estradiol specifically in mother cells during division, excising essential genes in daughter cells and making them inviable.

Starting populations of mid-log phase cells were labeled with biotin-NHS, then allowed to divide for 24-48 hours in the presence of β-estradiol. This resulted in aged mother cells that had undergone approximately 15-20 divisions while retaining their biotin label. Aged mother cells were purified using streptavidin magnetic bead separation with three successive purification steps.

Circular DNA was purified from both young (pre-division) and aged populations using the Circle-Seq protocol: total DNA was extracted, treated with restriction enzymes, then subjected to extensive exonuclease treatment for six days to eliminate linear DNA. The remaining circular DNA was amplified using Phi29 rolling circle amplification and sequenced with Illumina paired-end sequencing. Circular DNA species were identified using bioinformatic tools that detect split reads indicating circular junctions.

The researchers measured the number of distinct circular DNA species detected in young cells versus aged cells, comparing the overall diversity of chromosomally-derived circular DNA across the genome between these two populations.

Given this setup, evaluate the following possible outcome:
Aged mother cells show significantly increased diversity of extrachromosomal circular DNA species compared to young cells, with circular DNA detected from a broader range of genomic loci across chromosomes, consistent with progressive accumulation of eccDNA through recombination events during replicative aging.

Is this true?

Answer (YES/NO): NO